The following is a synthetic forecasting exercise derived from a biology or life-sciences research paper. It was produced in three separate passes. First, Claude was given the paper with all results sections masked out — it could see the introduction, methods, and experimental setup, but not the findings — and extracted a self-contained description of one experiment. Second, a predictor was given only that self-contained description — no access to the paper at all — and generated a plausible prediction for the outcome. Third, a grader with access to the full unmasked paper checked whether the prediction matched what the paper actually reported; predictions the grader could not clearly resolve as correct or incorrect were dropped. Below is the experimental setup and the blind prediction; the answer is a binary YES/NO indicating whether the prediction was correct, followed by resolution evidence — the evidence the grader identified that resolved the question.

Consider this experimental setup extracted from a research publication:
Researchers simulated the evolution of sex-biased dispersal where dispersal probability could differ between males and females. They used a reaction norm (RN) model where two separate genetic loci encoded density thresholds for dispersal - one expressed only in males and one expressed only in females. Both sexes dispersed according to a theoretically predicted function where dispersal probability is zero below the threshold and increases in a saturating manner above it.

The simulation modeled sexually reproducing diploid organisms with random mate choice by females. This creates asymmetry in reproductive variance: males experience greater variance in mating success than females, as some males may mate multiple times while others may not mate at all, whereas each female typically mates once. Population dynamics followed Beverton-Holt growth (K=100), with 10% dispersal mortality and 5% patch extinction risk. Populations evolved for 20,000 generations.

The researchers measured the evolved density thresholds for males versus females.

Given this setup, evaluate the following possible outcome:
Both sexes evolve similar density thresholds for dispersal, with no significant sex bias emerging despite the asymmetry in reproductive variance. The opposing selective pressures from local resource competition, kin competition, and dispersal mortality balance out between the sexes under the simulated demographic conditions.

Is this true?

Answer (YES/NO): NO